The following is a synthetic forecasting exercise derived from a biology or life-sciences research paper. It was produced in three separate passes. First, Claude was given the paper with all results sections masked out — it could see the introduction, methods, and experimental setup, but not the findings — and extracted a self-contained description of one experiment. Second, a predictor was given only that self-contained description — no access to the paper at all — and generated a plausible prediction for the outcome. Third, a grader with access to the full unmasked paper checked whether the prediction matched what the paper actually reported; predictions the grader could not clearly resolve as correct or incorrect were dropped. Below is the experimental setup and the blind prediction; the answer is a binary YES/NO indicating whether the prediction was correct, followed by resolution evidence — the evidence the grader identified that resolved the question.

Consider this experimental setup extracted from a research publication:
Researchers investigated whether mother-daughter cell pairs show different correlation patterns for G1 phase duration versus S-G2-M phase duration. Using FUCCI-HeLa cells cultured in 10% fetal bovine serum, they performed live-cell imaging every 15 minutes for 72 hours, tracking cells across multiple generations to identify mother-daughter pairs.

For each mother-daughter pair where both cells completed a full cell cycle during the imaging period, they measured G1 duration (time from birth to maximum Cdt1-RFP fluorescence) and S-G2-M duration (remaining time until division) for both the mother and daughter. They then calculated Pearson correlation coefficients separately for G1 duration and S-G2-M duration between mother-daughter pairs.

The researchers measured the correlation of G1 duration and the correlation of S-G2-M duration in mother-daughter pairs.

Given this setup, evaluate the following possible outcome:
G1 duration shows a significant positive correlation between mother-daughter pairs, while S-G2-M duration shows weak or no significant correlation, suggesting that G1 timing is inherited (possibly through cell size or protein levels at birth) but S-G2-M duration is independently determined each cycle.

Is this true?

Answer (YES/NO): NO